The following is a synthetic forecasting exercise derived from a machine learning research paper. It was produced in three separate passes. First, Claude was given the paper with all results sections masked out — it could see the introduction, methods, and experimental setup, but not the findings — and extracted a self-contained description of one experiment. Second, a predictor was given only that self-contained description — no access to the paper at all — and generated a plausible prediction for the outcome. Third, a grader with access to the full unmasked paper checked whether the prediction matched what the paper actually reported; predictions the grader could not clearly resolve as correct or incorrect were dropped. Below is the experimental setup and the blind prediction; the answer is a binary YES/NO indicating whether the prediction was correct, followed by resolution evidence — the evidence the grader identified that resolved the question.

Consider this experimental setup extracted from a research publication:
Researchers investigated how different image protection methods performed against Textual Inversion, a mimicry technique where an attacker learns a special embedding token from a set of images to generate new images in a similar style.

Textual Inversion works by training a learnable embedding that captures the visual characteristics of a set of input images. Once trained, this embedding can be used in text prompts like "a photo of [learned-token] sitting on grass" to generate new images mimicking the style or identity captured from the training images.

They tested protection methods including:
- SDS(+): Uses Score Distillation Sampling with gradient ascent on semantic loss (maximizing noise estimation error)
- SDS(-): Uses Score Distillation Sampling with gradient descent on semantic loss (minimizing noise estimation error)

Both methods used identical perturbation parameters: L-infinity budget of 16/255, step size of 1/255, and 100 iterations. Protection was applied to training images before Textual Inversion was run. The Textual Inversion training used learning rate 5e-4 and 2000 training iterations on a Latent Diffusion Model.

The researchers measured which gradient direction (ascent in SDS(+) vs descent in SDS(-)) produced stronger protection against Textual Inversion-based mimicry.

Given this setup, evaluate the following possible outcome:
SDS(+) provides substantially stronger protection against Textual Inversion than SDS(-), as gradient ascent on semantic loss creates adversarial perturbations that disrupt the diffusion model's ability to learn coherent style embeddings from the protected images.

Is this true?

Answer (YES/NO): YES